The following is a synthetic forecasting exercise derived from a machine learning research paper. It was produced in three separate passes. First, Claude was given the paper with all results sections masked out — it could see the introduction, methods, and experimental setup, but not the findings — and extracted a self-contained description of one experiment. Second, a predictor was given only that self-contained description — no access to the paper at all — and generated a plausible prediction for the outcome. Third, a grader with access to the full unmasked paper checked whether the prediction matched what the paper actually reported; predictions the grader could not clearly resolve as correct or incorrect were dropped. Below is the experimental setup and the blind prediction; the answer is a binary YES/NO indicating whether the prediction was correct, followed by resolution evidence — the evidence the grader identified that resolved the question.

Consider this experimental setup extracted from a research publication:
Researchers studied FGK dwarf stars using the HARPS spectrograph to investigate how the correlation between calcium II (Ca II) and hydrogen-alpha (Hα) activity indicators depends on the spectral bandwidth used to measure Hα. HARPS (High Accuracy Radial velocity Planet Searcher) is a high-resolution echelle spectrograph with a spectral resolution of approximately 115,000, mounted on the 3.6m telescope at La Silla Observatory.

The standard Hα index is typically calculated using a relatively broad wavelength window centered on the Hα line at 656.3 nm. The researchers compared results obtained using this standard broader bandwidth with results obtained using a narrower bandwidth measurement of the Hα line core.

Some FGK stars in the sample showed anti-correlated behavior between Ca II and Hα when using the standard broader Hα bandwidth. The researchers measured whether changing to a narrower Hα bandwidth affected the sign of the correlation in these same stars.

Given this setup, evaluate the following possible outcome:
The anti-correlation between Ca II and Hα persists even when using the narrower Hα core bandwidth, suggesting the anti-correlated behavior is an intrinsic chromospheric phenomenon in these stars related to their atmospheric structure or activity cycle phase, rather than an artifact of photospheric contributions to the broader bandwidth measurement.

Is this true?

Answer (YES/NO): NO